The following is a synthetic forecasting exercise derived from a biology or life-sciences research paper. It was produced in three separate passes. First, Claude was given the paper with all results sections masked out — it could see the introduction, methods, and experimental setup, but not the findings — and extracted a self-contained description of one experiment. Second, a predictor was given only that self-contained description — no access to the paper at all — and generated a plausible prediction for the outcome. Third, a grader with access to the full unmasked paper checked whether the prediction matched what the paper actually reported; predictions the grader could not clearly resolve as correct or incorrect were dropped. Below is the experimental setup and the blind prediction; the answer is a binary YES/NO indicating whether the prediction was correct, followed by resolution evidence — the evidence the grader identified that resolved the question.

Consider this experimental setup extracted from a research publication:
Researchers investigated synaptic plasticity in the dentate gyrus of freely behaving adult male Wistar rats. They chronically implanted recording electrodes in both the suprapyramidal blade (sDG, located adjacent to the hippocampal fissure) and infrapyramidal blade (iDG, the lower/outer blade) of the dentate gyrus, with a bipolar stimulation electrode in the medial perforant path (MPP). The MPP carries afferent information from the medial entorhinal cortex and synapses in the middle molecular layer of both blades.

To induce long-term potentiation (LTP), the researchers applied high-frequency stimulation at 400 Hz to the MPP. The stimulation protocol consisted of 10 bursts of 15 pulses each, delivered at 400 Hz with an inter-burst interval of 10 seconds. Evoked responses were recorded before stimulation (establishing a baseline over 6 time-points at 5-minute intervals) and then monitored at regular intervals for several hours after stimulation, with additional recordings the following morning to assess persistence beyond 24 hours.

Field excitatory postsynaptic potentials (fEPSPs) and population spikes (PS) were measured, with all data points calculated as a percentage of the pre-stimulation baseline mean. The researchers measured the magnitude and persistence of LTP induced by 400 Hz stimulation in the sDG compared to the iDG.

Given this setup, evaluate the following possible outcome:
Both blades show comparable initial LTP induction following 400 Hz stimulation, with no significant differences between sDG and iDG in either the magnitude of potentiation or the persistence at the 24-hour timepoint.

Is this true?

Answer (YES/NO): NO